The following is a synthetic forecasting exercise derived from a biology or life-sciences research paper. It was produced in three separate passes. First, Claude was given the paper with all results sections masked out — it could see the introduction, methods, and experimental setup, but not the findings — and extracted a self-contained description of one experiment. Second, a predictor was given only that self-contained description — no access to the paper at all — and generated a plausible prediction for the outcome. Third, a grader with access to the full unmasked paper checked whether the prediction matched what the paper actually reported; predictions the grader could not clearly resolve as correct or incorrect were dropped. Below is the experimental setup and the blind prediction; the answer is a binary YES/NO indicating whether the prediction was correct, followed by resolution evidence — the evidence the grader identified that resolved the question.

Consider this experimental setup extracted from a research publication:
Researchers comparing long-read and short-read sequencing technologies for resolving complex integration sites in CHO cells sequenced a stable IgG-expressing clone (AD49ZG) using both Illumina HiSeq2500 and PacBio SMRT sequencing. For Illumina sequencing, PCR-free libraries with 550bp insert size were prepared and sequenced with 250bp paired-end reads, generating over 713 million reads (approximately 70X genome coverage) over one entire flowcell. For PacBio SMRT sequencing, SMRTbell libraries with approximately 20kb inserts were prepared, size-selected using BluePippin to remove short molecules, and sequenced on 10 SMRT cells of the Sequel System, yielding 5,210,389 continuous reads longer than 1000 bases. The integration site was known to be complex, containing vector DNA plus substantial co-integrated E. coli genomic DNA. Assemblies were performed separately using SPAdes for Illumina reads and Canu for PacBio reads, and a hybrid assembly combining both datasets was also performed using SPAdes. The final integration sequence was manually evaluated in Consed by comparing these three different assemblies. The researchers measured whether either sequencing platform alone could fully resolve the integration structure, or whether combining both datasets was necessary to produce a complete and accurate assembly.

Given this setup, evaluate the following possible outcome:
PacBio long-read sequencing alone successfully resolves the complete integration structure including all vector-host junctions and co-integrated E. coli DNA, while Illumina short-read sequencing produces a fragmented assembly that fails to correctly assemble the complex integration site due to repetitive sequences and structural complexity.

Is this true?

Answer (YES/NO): NO